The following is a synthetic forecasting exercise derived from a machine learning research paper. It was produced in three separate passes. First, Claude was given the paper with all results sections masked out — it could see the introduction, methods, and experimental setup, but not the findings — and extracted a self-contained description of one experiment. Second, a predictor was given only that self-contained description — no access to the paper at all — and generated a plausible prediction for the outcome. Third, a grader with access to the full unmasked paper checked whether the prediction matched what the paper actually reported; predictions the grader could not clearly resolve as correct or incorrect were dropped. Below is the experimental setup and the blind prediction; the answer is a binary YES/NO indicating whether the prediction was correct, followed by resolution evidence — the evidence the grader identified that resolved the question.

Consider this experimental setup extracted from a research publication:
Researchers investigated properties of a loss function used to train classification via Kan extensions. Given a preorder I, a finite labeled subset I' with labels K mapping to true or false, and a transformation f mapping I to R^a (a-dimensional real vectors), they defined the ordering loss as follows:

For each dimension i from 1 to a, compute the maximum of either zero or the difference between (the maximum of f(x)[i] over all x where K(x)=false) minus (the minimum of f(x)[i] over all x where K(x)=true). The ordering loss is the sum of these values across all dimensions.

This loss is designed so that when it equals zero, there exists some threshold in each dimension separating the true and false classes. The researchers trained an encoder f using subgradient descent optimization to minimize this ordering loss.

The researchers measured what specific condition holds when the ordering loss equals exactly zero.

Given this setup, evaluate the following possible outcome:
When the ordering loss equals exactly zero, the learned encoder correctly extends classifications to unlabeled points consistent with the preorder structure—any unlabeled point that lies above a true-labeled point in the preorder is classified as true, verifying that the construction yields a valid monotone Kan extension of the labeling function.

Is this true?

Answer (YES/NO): NO